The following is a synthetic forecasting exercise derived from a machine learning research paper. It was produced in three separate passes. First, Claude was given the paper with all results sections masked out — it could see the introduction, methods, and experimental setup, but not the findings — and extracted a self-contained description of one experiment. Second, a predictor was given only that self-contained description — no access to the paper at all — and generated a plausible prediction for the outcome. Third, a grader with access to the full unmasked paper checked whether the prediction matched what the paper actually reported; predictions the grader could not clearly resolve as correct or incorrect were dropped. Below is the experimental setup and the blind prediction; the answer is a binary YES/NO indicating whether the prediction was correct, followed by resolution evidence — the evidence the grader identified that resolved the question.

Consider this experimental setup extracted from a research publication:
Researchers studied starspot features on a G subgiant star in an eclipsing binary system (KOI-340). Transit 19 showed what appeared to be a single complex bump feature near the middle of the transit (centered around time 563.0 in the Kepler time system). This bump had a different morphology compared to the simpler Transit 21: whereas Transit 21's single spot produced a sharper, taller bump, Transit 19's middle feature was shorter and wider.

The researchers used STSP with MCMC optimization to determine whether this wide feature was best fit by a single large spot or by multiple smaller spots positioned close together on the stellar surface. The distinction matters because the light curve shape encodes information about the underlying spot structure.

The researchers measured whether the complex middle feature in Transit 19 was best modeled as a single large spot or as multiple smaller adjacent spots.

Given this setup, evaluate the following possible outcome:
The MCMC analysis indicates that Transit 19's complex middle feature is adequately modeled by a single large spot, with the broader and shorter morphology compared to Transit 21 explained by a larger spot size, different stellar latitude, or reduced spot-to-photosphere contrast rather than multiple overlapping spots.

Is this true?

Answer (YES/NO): NO